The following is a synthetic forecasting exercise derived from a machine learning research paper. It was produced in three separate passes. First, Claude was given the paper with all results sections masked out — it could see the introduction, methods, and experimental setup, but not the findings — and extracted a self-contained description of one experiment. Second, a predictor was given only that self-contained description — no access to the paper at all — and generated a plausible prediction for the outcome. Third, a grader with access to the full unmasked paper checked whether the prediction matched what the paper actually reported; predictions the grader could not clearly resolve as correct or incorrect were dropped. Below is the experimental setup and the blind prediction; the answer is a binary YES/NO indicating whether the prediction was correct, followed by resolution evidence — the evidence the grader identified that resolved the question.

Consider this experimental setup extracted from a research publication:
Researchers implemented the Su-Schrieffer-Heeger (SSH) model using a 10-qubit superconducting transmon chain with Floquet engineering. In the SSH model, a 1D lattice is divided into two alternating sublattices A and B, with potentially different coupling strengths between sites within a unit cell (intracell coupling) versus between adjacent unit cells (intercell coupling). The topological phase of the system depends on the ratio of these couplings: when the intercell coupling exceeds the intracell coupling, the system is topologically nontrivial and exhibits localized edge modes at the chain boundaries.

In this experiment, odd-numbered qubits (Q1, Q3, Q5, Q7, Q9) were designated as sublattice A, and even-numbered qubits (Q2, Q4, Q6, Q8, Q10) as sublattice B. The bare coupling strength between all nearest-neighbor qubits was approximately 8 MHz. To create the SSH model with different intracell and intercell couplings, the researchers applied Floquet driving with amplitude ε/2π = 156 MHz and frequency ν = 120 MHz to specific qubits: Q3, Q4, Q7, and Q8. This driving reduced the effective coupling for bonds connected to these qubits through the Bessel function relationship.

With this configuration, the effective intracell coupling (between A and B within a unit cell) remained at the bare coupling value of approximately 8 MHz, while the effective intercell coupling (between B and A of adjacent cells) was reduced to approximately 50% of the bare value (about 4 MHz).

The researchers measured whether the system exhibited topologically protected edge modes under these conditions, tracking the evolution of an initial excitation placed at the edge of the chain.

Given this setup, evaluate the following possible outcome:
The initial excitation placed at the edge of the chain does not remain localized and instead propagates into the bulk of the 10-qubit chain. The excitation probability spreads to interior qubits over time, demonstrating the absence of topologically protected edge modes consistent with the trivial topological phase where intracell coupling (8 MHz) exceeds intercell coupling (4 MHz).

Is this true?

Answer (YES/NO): YES